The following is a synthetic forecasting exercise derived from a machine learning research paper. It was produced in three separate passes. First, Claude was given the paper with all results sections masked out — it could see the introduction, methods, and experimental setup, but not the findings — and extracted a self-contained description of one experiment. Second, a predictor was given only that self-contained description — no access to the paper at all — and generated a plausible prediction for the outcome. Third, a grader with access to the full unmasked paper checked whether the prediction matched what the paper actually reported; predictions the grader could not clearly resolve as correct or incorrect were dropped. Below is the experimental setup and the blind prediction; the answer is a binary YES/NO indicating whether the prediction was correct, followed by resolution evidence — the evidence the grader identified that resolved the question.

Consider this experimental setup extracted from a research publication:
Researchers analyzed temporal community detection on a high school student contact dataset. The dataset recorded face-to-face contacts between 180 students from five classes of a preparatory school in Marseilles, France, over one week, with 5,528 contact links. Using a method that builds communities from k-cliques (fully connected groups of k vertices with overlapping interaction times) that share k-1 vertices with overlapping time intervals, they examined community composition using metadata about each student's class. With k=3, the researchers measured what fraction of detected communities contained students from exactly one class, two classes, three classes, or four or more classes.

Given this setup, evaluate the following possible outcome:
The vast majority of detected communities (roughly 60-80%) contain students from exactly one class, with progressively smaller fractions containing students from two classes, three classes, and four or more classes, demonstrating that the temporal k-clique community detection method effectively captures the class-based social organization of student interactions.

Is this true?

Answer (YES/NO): YES